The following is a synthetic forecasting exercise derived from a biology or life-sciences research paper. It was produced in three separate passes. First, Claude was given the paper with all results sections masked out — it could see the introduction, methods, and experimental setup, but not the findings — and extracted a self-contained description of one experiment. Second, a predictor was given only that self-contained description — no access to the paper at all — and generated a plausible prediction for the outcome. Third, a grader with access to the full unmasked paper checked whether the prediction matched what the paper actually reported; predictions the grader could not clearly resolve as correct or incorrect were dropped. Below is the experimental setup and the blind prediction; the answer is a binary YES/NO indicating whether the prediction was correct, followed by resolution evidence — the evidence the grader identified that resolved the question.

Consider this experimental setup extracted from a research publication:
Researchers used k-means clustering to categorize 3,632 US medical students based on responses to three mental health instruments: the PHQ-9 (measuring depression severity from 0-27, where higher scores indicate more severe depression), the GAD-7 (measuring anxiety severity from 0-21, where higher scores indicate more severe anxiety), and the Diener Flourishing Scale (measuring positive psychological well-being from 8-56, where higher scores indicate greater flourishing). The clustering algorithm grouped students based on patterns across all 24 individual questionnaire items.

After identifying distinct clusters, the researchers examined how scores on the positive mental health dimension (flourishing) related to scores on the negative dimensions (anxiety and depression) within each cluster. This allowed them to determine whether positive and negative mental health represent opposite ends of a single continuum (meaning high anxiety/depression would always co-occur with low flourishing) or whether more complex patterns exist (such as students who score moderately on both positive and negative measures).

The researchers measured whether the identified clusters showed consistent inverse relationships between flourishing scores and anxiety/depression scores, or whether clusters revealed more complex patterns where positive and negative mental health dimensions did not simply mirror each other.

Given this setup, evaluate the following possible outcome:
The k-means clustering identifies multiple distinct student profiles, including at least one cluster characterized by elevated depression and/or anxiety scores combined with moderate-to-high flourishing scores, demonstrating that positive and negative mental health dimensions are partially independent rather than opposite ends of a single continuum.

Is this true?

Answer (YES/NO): NO